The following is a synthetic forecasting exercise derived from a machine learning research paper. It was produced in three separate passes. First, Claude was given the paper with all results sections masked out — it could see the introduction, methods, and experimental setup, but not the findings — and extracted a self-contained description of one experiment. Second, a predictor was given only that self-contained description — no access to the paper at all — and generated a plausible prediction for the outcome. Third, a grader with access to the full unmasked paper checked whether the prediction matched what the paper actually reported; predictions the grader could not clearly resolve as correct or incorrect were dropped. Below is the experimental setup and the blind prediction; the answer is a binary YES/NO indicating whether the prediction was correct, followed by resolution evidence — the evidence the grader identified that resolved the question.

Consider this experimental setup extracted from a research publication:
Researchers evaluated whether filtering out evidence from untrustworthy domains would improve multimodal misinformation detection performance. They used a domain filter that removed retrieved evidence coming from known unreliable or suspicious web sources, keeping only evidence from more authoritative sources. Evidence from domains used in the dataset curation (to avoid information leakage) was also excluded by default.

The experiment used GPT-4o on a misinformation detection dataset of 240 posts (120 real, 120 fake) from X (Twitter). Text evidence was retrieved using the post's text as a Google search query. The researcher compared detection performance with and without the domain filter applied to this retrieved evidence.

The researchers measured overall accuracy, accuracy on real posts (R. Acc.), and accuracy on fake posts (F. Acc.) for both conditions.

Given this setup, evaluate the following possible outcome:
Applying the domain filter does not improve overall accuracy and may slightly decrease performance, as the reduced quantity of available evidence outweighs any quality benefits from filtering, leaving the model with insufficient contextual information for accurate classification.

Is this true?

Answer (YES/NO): NO